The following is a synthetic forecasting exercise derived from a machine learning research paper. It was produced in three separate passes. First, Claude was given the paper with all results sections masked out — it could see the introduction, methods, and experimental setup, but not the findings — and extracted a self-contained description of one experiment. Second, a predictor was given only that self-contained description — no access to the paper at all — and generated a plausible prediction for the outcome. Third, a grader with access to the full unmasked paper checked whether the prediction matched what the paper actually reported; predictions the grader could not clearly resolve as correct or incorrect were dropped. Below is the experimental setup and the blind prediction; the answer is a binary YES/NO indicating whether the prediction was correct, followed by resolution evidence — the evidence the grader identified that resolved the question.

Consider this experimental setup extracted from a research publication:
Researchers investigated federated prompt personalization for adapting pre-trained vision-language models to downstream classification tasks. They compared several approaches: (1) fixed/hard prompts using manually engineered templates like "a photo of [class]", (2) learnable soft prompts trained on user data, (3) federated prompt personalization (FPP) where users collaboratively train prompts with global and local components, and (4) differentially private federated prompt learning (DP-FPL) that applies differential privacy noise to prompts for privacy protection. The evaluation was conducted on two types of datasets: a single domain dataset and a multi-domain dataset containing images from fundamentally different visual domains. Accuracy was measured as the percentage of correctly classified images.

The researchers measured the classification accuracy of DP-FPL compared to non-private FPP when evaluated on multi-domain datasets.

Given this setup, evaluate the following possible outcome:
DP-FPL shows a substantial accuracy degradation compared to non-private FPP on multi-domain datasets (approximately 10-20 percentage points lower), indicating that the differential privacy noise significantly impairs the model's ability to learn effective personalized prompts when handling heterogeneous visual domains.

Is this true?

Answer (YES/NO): YES